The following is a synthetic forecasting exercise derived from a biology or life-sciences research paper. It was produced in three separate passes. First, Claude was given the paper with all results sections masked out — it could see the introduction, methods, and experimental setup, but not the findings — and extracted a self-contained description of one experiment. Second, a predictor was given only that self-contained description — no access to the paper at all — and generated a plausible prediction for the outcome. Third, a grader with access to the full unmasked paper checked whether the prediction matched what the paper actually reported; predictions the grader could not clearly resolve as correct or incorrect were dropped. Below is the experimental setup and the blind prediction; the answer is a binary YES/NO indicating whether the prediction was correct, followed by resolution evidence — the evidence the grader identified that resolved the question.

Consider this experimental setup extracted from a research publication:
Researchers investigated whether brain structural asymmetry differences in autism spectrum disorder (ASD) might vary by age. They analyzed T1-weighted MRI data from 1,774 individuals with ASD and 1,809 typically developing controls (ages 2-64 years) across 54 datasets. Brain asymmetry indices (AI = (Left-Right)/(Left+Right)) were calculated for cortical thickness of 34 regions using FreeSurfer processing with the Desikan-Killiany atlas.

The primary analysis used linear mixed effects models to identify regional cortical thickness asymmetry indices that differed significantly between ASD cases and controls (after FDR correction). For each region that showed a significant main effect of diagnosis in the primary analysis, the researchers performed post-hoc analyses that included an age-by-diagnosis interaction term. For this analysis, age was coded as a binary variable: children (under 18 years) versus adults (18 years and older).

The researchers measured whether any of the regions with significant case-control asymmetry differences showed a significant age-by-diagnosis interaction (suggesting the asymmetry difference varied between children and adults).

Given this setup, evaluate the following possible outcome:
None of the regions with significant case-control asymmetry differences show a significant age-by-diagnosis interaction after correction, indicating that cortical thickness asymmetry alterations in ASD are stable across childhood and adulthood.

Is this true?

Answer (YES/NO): YES